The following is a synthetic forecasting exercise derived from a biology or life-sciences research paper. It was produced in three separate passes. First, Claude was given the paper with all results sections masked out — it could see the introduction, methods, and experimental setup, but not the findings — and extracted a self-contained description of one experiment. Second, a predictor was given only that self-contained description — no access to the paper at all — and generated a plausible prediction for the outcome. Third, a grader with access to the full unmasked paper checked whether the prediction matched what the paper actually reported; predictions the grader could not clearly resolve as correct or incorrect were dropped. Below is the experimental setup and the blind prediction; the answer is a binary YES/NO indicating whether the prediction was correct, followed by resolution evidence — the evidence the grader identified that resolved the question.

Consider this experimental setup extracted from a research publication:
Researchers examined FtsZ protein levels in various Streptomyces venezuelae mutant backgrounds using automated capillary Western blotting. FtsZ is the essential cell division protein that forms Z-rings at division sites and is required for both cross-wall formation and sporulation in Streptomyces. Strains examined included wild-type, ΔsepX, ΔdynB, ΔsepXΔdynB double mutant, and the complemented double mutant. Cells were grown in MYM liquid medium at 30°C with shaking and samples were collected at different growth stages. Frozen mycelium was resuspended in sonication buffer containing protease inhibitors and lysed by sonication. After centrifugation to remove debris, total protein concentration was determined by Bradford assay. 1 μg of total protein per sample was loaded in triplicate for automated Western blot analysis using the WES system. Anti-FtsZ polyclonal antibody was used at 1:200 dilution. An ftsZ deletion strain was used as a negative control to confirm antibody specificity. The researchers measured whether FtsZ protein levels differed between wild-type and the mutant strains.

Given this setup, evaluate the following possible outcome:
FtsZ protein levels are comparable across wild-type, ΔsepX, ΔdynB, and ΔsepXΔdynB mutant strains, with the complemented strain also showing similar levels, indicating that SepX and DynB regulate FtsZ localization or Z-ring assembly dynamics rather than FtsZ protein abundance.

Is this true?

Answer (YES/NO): YES